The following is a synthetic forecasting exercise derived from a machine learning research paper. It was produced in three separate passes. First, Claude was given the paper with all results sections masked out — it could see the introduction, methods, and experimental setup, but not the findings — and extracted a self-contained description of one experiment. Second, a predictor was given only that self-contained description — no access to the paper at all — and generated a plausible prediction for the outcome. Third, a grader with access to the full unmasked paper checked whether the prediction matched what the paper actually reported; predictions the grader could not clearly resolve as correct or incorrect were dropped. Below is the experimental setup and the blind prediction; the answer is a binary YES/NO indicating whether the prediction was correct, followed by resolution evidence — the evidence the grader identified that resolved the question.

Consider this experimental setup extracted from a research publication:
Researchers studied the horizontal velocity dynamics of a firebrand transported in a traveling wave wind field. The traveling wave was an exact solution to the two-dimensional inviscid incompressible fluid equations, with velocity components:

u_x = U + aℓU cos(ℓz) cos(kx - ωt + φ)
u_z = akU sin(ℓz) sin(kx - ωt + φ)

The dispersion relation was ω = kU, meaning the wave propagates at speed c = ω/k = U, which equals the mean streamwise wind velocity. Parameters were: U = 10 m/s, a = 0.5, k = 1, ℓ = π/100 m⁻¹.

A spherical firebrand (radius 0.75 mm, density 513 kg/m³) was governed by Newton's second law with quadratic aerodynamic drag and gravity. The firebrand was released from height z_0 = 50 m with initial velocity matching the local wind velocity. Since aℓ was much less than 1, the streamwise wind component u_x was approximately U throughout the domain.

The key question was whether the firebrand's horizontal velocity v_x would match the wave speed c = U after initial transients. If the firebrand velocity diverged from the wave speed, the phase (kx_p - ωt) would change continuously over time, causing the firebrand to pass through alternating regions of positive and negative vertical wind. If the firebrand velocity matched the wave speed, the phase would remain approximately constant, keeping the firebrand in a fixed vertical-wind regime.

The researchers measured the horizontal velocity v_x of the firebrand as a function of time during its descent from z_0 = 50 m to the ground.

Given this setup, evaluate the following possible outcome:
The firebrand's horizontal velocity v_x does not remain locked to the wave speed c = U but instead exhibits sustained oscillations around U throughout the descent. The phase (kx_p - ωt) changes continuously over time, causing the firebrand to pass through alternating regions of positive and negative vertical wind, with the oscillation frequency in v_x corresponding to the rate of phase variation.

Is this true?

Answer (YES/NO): NO